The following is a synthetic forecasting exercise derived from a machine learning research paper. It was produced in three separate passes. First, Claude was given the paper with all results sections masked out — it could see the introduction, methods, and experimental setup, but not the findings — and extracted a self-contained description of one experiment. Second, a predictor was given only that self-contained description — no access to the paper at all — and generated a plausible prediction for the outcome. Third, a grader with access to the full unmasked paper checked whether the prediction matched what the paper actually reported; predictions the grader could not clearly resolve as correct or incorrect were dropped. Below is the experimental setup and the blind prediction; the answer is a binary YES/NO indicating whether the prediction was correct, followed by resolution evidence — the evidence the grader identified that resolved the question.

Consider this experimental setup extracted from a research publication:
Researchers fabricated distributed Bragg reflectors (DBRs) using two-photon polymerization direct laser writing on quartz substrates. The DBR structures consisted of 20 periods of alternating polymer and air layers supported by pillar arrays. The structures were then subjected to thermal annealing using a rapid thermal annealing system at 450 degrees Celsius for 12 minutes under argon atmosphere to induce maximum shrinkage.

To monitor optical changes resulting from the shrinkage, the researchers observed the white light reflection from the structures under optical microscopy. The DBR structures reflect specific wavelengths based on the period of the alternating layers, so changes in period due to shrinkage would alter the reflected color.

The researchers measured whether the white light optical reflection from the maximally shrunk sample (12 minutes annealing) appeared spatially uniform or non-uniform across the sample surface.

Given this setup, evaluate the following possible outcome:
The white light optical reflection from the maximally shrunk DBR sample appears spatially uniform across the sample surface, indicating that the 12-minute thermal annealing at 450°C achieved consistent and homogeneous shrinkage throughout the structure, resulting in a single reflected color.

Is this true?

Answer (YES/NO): NO